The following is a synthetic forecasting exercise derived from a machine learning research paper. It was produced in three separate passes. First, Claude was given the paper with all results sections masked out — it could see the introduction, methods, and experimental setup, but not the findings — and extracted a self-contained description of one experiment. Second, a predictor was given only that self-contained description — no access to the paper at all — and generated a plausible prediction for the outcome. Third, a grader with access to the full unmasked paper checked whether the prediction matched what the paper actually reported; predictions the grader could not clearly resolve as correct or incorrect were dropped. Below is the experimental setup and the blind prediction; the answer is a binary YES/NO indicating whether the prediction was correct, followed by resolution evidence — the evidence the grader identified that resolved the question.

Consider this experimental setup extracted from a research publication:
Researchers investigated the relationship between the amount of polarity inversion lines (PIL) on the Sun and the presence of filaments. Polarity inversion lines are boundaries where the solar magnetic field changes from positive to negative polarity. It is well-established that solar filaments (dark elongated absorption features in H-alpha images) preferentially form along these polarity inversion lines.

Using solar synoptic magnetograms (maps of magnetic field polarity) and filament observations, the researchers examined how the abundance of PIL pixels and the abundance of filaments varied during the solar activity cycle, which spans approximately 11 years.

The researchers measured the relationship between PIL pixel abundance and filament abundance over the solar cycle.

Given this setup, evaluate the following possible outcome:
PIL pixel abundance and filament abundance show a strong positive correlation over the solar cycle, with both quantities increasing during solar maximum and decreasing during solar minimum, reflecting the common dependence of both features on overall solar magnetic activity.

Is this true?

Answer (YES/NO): NO